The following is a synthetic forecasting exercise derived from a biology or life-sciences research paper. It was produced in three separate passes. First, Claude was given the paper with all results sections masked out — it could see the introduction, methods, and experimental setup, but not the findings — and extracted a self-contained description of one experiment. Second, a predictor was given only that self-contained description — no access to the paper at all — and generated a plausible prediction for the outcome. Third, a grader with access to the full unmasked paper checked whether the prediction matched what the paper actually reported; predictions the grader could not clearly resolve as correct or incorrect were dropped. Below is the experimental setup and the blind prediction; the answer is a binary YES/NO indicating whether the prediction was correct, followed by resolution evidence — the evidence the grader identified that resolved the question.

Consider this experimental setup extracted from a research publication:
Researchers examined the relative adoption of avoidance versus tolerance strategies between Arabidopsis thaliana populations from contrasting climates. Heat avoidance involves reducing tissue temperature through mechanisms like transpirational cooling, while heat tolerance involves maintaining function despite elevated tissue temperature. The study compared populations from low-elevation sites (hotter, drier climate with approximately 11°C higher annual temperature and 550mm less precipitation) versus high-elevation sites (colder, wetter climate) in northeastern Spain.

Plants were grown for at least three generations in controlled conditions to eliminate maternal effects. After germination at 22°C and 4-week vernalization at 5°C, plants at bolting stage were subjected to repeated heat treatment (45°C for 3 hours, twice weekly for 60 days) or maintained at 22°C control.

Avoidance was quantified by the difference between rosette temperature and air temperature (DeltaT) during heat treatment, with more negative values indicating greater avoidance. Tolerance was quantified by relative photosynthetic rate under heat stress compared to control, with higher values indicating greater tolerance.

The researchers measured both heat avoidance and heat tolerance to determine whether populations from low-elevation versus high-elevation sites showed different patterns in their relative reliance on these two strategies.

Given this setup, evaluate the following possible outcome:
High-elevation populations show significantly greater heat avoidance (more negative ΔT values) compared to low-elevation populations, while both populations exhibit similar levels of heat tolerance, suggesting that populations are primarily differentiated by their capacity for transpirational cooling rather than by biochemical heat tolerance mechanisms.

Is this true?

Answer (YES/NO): NO